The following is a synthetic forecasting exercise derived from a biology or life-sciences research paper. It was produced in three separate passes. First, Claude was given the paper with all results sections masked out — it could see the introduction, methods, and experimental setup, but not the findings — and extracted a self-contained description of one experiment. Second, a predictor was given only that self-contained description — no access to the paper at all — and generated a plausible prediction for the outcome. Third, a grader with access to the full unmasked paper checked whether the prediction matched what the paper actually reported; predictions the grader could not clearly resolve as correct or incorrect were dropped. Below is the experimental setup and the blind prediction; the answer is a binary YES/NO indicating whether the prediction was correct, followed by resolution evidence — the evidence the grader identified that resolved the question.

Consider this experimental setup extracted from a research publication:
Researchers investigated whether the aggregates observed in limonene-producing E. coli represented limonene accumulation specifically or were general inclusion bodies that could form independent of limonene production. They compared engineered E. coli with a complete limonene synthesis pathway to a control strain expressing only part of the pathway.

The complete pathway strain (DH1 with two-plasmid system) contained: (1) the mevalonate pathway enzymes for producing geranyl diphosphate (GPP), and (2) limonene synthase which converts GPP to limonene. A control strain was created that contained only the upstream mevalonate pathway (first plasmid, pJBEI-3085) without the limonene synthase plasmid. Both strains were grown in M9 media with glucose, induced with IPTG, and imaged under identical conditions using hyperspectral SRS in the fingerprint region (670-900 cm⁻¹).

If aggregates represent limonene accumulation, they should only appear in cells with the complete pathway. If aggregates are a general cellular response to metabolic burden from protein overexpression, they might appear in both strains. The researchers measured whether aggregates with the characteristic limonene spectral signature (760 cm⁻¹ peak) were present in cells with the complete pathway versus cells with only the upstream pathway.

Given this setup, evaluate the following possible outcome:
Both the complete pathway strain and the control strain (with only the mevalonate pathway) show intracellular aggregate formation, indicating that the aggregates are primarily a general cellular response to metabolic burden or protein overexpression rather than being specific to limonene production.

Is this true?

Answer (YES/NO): NO